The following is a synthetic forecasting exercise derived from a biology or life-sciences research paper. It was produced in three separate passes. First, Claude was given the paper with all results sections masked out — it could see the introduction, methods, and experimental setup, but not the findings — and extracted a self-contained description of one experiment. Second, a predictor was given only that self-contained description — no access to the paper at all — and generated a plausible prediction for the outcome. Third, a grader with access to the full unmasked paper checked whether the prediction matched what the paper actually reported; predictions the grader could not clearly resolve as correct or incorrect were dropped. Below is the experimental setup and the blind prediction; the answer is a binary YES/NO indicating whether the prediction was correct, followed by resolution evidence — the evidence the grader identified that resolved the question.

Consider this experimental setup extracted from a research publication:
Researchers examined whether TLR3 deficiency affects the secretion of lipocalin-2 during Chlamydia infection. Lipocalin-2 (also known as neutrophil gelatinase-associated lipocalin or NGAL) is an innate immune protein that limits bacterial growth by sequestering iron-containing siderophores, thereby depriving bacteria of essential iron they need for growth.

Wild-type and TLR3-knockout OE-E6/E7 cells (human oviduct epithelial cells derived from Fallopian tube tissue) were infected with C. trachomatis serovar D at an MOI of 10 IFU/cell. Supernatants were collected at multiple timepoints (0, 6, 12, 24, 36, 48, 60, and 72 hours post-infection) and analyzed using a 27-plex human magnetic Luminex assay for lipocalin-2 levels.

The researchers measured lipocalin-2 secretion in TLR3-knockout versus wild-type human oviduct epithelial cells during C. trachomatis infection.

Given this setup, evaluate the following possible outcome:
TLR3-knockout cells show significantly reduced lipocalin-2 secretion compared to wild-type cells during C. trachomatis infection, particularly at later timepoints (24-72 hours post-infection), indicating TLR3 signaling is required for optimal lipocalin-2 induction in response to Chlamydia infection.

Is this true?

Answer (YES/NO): YES